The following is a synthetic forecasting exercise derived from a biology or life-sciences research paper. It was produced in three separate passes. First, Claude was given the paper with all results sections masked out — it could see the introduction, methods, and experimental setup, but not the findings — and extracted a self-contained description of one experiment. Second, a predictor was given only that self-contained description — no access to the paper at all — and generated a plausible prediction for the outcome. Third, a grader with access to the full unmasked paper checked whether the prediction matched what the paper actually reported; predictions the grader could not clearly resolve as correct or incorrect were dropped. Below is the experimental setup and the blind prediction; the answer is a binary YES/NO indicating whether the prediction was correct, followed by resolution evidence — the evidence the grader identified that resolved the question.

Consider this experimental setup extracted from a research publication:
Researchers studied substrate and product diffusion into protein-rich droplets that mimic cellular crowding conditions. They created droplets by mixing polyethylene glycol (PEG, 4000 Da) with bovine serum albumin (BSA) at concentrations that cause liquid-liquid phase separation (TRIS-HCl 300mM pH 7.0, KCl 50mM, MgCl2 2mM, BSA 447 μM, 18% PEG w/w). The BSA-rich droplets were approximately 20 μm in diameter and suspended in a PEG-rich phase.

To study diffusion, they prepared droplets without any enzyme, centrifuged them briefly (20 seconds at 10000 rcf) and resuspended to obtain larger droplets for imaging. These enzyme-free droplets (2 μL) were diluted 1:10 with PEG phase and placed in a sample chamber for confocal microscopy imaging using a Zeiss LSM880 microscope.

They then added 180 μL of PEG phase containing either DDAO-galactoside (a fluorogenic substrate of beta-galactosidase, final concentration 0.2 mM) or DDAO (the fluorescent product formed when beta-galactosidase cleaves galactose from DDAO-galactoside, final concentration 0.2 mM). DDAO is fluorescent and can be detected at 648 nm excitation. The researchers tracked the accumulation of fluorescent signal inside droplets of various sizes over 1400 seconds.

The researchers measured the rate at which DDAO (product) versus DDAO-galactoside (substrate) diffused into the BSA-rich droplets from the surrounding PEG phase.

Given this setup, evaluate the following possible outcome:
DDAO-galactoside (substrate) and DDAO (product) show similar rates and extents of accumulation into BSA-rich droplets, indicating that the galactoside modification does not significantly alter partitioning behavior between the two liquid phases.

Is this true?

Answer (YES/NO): NO